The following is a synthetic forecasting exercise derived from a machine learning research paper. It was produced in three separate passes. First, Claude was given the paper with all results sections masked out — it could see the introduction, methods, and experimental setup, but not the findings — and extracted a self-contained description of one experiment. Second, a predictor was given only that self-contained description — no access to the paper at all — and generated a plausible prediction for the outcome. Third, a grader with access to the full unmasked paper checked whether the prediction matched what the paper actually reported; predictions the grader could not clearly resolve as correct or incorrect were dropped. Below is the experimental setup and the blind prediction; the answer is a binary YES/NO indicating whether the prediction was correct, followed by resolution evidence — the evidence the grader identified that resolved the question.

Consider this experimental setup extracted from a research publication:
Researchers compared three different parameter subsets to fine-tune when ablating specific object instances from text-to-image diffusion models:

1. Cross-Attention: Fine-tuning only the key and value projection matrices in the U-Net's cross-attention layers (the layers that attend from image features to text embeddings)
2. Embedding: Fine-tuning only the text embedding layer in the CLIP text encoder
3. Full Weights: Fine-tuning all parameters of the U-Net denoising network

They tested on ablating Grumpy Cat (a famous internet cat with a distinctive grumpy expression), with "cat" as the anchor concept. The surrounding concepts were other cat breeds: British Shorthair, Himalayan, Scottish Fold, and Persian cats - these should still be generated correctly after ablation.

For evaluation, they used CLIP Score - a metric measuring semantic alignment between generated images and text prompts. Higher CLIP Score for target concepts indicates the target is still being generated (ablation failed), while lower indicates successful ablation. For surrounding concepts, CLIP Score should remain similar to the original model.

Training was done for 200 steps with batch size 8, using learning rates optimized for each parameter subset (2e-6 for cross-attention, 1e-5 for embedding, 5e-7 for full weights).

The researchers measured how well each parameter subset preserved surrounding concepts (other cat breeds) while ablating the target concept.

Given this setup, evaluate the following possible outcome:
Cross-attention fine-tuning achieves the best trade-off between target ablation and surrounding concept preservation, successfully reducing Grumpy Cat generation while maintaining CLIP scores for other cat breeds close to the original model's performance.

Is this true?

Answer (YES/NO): NO